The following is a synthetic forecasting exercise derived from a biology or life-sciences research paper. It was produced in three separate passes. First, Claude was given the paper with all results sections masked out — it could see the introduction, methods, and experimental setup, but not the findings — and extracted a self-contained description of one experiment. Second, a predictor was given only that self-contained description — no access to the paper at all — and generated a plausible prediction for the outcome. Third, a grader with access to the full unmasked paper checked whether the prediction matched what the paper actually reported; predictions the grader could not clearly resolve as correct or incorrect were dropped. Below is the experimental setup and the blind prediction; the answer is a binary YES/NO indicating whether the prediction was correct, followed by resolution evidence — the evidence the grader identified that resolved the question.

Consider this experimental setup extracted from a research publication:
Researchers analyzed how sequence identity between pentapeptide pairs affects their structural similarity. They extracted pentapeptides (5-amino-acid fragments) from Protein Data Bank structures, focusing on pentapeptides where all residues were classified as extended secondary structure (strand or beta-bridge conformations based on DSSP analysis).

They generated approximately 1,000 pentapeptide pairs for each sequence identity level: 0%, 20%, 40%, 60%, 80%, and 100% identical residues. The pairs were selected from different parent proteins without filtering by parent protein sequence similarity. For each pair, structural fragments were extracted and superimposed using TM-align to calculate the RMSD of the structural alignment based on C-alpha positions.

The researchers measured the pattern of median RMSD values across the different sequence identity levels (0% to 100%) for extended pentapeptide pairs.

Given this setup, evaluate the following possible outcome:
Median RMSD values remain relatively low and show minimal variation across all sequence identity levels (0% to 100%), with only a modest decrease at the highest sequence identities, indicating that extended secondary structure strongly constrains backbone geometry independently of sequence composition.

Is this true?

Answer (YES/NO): NO